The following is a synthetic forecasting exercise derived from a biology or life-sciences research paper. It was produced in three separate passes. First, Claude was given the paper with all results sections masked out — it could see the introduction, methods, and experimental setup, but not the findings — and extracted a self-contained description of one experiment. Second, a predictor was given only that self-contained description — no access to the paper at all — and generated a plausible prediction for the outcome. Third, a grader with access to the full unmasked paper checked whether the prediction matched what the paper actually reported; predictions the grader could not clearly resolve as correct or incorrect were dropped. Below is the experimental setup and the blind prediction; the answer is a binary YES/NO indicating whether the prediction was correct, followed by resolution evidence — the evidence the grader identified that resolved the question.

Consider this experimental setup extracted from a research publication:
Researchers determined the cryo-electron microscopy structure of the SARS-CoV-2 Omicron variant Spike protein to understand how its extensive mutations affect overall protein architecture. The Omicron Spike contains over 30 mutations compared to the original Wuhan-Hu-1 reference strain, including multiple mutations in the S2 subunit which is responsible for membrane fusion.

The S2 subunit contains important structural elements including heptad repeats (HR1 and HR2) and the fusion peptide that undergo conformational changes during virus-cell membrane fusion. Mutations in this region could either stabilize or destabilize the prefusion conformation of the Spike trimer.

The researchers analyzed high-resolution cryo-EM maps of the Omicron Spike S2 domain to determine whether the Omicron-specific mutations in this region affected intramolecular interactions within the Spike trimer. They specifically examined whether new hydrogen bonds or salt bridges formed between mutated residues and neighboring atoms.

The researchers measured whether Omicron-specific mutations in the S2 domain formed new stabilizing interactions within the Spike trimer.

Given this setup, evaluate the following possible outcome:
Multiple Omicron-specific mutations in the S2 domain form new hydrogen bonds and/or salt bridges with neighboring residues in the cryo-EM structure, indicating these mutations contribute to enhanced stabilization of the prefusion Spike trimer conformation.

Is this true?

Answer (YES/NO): YES